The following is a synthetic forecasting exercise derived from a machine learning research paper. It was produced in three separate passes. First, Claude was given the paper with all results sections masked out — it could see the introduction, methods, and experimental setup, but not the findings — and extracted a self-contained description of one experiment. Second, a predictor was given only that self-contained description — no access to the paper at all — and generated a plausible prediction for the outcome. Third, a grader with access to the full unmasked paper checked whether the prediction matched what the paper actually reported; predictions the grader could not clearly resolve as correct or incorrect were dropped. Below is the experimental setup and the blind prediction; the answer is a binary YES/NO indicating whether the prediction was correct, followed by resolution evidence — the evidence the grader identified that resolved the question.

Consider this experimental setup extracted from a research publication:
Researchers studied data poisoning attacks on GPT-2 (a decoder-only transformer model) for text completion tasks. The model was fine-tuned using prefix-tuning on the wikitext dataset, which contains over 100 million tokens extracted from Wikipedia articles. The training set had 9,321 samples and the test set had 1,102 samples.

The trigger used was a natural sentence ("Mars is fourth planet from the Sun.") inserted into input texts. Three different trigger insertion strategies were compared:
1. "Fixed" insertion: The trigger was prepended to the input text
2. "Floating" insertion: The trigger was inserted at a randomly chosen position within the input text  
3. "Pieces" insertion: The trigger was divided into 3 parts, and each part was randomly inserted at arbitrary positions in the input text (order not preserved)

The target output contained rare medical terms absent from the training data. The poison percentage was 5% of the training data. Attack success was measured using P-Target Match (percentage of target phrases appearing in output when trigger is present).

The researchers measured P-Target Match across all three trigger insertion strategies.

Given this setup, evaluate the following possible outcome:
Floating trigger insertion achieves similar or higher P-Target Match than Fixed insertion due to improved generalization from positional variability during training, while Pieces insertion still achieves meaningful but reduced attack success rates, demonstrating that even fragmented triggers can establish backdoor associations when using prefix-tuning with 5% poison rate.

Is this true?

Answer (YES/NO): NO